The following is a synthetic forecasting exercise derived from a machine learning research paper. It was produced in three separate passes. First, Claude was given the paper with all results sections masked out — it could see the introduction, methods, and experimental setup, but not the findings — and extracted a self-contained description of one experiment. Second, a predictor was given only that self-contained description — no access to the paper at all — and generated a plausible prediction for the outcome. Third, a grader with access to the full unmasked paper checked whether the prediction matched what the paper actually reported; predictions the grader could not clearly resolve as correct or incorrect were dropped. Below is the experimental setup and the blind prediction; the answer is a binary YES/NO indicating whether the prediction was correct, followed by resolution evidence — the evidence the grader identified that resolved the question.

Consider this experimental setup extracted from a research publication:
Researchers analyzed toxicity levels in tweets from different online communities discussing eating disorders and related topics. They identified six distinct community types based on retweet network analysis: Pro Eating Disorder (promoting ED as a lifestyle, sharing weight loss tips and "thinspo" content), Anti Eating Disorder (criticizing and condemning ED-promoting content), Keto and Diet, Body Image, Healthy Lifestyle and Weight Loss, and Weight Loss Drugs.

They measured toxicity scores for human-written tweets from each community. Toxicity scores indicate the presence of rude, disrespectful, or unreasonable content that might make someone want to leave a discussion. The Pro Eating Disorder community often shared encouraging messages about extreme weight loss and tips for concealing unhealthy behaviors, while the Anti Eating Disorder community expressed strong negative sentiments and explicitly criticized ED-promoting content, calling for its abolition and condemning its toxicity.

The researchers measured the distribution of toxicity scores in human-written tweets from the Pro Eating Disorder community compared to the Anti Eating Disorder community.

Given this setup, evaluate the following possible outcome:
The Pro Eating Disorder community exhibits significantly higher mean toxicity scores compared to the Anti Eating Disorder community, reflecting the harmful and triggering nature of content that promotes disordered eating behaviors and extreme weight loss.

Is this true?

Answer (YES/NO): NO